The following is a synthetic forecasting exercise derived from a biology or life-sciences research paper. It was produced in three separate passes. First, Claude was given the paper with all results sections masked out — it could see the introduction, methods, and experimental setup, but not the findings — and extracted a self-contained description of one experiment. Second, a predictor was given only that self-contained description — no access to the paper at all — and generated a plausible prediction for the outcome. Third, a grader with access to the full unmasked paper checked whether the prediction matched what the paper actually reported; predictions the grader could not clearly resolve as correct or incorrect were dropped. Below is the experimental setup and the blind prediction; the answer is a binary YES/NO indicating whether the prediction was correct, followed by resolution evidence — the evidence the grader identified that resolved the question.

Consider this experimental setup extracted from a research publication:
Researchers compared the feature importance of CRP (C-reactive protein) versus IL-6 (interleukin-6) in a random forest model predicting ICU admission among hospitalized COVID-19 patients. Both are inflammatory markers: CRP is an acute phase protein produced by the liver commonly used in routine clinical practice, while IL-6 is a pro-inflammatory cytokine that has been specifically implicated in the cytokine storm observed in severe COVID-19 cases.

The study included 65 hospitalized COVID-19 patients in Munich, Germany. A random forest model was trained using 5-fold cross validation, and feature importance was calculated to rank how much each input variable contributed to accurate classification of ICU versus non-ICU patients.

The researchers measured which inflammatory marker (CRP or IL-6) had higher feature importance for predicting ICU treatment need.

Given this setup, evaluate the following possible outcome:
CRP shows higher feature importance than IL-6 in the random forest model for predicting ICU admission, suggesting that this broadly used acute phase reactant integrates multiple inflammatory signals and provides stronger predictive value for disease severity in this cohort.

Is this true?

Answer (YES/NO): YES